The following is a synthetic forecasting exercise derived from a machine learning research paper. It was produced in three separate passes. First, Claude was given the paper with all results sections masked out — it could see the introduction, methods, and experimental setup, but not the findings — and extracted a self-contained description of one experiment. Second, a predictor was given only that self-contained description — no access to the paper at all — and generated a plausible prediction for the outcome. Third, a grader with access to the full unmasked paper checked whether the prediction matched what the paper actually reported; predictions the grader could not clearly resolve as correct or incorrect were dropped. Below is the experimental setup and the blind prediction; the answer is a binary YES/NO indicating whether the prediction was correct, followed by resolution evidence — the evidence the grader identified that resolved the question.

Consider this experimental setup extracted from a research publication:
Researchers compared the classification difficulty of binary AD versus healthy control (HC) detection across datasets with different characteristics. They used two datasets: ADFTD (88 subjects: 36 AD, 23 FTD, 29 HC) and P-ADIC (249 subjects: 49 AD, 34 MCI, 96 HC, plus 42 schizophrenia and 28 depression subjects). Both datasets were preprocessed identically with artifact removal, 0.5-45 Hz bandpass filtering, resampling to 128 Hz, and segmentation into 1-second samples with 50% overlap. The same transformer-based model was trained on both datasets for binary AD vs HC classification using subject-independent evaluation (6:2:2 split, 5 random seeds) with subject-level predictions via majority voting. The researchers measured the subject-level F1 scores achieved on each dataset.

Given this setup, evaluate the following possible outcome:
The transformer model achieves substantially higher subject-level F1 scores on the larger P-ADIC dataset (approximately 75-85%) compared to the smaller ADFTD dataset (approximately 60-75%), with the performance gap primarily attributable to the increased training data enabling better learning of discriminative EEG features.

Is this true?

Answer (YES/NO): NO